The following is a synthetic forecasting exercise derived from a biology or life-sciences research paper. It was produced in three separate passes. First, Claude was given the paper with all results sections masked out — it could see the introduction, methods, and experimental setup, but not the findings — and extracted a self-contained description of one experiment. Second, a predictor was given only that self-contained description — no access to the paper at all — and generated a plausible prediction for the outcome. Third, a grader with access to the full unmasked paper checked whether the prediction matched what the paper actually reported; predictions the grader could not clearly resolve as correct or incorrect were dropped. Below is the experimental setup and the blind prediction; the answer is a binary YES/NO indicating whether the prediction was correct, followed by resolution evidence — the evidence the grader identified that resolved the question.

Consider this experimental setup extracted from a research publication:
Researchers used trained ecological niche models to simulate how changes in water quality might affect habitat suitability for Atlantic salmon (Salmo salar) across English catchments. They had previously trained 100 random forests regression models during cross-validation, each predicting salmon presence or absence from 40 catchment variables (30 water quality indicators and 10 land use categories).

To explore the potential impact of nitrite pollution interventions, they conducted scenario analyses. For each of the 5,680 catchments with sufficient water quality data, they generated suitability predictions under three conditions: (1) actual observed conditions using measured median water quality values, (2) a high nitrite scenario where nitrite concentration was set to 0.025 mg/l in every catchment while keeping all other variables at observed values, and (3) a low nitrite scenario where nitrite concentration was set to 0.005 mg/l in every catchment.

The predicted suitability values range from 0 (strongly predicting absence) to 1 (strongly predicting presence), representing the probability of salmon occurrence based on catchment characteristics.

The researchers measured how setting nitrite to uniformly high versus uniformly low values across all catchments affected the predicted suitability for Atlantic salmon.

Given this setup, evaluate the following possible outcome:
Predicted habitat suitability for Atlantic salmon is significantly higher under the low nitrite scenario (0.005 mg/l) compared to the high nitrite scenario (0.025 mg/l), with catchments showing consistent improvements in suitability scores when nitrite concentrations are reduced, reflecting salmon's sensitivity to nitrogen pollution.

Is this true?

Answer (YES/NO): YES